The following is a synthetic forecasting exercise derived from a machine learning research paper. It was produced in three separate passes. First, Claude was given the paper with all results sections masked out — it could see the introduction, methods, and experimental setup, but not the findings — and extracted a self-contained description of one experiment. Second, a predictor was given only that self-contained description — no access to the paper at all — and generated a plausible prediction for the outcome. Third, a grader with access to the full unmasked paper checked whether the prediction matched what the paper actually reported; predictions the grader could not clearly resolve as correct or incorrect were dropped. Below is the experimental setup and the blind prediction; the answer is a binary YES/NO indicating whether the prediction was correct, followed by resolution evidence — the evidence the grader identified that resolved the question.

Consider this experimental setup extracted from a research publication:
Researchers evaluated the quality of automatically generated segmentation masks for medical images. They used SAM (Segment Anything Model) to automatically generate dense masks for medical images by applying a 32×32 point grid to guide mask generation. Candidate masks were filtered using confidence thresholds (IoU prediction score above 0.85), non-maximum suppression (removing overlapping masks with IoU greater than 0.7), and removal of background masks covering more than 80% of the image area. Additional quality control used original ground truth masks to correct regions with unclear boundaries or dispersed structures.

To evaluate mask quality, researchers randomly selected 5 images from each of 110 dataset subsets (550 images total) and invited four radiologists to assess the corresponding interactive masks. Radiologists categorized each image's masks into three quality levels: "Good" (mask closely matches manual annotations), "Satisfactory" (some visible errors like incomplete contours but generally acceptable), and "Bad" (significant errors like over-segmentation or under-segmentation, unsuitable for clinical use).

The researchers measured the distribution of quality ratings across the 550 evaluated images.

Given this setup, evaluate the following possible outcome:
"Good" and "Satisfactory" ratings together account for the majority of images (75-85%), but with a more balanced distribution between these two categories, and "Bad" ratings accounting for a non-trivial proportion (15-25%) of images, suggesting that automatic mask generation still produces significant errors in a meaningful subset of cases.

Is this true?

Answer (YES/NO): NO